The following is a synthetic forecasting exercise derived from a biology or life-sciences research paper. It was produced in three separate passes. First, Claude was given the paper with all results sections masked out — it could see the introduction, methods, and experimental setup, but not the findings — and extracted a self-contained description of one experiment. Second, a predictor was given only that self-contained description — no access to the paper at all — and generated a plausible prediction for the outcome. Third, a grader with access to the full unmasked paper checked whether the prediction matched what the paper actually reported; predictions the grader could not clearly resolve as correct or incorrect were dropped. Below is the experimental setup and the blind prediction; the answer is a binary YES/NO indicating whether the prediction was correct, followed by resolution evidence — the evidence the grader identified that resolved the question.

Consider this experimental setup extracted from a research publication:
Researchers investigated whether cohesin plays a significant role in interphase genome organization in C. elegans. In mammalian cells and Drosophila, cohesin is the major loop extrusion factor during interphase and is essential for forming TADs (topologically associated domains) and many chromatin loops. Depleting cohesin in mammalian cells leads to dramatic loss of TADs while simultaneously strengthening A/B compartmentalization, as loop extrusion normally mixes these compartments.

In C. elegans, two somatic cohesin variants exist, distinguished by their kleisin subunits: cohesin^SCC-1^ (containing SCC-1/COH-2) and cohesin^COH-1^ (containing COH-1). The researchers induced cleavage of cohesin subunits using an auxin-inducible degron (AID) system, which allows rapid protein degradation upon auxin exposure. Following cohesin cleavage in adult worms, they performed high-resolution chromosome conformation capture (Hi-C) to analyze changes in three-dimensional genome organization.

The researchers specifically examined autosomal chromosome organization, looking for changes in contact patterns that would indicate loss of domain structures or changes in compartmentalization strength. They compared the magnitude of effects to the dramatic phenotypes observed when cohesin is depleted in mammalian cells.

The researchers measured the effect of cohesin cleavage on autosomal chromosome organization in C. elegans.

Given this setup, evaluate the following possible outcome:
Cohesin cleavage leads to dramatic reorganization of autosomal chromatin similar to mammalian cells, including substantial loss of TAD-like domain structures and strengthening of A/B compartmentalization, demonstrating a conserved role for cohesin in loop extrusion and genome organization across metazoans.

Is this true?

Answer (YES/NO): NO